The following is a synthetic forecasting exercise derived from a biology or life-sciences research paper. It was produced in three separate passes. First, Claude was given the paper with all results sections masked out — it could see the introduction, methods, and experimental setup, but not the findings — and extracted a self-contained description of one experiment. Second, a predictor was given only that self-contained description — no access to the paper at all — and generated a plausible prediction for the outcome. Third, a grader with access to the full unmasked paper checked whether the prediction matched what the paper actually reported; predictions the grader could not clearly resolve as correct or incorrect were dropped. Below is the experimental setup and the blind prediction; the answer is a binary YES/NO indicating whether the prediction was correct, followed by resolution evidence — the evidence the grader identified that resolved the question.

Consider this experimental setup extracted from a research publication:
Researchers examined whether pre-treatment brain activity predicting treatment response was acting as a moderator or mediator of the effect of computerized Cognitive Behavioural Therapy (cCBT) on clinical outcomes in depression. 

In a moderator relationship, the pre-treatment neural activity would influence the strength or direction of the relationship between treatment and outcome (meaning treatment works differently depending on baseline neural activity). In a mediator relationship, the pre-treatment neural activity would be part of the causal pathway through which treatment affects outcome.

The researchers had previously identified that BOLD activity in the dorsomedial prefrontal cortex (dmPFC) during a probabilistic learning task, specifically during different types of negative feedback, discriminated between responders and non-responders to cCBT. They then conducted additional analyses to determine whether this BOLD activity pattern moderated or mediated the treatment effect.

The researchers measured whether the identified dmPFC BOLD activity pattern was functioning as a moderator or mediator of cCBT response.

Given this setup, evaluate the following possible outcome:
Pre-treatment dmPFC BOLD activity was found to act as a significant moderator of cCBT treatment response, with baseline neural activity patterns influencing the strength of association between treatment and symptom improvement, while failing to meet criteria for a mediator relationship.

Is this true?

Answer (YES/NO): NO